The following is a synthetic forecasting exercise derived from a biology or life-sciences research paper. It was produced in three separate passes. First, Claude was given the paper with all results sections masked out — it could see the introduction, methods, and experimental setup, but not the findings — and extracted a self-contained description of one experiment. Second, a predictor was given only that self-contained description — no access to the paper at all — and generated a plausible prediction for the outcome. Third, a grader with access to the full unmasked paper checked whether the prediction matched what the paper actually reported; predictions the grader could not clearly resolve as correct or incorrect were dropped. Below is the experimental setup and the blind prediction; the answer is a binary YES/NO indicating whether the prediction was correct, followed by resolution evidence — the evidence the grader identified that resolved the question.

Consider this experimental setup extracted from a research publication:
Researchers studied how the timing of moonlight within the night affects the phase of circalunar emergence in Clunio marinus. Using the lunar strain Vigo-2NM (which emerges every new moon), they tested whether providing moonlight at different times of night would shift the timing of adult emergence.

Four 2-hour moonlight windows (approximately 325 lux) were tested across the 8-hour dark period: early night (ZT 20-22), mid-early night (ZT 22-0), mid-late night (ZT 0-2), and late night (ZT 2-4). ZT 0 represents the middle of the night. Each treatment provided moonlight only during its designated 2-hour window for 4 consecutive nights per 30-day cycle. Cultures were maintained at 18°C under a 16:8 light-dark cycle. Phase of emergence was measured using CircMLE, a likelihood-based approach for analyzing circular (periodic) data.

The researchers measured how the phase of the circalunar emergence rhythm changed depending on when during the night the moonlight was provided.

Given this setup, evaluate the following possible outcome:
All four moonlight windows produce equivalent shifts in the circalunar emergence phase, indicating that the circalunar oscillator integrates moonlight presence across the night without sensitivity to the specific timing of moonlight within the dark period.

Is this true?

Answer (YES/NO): NO